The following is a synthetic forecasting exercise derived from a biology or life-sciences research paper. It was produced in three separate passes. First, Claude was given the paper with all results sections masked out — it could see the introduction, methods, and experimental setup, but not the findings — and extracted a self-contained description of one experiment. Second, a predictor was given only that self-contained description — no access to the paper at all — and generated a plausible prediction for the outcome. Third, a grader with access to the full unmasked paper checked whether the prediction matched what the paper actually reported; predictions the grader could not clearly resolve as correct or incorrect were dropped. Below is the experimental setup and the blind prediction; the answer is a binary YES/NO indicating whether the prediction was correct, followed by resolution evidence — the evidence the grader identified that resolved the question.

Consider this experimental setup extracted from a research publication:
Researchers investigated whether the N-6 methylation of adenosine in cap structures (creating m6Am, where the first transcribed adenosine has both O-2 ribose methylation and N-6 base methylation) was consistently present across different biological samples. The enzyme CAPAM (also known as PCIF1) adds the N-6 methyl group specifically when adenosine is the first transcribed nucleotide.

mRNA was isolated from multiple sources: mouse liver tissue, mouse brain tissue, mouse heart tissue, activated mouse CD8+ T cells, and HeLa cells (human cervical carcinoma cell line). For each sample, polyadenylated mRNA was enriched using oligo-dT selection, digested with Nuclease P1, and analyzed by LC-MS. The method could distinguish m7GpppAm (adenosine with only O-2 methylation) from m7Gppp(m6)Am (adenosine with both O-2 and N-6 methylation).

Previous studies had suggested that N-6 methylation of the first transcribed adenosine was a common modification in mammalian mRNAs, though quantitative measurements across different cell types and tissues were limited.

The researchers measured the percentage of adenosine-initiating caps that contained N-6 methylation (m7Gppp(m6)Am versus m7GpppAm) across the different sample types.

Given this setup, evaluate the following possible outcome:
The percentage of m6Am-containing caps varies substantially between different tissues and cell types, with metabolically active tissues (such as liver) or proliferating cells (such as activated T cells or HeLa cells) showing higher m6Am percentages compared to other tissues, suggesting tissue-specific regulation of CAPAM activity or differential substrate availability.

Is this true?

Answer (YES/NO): NO